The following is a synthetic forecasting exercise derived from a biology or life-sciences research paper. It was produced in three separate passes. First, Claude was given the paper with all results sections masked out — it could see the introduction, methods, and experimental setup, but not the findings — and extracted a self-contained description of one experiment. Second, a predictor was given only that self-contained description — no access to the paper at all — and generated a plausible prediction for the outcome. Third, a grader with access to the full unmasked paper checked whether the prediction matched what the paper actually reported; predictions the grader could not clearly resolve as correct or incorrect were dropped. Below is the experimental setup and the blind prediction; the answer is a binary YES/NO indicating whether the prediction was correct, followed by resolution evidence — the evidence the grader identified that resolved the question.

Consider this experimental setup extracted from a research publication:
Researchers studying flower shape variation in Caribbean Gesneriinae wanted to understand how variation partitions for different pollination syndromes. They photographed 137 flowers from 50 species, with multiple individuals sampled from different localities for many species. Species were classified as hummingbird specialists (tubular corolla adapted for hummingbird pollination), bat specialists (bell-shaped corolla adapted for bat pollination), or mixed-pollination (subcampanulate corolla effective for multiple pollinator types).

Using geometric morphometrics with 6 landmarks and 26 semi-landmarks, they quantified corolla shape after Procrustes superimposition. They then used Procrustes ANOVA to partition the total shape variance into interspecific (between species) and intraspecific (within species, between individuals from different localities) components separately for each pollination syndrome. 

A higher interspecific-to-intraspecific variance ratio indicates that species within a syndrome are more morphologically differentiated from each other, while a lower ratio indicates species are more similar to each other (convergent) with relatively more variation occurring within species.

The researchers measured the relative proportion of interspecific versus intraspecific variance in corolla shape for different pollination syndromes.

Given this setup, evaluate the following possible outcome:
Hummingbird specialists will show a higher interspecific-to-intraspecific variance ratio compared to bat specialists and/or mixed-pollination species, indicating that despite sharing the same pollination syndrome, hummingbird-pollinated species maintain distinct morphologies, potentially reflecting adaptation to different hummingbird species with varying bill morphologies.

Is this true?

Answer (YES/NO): NO